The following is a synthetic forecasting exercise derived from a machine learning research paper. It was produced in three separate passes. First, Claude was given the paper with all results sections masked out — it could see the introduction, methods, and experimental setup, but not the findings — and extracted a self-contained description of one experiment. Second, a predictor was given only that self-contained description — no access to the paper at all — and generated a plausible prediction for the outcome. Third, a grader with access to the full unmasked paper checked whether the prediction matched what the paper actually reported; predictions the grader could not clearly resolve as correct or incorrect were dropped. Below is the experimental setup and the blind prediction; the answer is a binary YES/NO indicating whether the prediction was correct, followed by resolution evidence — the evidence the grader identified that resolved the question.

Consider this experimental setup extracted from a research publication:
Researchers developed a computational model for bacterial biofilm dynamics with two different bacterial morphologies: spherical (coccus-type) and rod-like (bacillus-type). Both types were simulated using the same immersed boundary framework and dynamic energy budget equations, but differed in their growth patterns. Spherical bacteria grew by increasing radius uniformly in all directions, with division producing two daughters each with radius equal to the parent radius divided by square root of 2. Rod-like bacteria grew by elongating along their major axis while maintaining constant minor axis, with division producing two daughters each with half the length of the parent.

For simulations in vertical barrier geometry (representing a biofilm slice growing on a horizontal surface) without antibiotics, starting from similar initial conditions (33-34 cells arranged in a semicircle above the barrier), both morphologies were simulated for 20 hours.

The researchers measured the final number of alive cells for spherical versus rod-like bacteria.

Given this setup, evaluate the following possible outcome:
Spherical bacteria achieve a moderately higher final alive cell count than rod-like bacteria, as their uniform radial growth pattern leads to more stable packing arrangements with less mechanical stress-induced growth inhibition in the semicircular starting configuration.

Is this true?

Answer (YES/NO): NO